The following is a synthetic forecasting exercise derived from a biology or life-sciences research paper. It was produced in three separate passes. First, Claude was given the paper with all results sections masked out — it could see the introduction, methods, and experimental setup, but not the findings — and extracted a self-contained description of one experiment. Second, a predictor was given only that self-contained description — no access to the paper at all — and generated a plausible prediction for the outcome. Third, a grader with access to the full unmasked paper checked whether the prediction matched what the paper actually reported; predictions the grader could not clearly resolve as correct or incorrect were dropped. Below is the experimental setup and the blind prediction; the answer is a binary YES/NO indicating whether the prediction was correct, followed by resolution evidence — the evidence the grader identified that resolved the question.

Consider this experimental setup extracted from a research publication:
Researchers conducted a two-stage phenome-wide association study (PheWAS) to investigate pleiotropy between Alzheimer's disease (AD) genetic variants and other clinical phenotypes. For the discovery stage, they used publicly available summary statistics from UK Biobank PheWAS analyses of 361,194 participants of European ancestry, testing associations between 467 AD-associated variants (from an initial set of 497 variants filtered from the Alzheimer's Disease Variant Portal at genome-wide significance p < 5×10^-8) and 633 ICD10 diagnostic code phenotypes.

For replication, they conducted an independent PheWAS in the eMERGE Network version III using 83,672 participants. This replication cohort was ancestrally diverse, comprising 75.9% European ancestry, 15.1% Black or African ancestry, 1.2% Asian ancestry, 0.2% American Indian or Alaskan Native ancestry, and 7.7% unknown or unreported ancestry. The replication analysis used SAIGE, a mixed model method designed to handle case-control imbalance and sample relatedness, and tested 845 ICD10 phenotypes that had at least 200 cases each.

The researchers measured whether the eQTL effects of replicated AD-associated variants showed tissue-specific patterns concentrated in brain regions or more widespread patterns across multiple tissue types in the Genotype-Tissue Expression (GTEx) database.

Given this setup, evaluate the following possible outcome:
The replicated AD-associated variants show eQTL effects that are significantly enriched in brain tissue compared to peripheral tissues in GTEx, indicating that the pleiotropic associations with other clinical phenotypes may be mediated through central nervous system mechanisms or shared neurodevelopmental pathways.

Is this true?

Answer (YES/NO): NO